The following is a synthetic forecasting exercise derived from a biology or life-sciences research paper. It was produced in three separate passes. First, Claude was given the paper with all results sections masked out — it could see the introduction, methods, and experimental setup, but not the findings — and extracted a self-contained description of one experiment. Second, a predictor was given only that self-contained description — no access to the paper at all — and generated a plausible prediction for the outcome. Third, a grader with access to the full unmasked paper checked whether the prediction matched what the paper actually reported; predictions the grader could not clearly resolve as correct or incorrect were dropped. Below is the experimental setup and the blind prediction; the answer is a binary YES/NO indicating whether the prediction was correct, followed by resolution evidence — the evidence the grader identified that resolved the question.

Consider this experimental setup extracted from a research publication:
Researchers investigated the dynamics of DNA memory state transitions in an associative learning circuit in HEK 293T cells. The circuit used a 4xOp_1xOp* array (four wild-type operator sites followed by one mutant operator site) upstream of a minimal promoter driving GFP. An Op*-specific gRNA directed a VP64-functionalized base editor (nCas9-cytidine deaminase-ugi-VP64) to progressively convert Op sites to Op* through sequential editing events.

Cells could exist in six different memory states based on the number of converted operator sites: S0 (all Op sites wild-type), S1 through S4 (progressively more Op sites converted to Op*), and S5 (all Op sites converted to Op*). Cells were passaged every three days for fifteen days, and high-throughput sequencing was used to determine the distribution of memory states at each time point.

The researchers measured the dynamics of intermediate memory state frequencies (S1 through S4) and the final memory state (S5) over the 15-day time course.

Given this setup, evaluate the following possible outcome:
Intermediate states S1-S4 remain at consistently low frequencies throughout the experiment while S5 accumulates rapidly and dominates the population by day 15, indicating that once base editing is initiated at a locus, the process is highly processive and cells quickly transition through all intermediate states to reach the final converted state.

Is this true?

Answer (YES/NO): NO